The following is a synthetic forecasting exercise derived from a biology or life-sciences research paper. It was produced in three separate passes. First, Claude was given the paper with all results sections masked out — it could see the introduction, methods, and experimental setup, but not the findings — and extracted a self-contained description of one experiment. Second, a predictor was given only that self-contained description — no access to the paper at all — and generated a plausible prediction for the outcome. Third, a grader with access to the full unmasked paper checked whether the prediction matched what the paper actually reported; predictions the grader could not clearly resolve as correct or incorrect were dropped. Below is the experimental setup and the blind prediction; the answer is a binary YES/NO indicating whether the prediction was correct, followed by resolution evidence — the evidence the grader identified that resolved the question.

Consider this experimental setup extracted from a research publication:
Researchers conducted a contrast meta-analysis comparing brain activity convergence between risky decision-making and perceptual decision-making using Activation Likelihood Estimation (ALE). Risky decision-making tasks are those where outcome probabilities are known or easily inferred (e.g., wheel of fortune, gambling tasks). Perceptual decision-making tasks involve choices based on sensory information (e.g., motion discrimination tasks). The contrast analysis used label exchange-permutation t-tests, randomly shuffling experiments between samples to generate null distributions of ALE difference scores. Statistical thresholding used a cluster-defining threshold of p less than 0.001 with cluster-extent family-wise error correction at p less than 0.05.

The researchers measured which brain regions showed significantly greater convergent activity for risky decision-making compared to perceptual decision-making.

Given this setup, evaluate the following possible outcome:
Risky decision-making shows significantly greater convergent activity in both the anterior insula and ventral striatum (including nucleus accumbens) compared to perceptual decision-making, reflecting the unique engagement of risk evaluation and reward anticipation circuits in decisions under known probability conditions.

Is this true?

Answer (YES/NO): NO